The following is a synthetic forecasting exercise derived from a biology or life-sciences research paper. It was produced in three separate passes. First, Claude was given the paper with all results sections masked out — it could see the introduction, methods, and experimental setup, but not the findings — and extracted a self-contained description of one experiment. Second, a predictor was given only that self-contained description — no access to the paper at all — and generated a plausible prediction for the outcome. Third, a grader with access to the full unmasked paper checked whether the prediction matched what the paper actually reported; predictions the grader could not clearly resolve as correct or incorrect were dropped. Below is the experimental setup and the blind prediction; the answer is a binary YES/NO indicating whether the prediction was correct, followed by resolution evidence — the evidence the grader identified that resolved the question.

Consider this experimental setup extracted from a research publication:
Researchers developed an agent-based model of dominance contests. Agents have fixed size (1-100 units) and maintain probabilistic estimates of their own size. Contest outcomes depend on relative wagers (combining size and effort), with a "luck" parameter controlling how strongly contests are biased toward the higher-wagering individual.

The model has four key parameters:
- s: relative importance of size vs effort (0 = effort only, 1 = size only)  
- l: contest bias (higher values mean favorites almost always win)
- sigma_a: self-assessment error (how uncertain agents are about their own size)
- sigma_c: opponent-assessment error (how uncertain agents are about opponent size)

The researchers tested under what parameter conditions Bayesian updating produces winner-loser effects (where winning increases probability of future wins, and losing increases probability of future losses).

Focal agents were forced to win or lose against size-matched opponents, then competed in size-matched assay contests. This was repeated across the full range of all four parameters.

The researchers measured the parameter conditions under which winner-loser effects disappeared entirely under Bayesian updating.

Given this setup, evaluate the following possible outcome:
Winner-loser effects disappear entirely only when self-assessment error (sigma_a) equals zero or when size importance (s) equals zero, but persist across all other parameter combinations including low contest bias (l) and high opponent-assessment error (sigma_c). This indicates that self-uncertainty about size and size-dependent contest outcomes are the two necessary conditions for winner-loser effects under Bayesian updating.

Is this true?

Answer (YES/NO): NO